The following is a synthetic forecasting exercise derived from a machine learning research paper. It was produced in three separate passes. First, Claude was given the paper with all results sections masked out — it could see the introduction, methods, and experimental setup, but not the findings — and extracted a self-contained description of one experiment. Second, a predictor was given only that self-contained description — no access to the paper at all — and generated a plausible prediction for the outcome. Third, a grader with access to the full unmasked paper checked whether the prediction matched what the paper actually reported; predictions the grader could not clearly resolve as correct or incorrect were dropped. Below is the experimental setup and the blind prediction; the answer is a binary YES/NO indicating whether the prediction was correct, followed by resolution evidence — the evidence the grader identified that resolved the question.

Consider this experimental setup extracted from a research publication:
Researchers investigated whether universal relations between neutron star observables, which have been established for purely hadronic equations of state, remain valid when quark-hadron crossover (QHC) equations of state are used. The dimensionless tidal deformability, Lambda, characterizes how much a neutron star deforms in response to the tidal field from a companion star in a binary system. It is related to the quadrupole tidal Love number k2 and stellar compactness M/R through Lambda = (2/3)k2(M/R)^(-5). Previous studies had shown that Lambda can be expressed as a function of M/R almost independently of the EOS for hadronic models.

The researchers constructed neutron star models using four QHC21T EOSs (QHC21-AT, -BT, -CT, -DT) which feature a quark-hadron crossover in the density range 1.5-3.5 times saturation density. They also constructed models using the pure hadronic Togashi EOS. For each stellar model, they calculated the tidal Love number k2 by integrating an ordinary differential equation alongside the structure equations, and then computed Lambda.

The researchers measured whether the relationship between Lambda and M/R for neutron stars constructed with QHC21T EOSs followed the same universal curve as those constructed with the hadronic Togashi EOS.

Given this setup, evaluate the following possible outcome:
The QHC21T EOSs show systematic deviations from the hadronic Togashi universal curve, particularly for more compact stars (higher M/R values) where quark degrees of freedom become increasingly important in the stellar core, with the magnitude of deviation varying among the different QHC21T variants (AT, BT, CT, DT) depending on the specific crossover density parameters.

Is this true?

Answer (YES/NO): NO